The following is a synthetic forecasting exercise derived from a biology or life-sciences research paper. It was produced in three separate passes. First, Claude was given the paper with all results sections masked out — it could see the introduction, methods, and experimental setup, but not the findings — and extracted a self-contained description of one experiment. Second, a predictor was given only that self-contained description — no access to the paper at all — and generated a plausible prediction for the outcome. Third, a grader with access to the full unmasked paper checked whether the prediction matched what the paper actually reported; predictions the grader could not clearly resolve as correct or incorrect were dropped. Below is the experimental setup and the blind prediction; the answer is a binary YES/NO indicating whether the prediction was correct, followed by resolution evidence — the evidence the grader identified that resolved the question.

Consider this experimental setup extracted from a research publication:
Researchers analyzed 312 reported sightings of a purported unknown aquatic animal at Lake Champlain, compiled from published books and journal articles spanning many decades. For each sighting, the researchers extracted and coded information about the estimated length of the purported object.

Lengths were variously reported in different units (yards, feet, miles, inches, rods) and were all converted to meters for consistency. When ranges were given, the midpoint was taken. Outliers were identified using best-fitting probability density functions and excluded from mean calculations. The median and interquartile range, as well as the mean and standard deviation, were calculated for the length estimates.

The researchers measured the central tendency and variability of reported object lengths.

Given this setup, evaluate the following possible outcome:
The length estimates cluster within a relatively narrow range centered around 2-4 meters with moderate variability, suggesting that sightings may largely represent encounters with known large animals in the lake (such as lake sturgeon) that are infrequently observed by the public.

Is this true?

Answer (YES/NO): NO